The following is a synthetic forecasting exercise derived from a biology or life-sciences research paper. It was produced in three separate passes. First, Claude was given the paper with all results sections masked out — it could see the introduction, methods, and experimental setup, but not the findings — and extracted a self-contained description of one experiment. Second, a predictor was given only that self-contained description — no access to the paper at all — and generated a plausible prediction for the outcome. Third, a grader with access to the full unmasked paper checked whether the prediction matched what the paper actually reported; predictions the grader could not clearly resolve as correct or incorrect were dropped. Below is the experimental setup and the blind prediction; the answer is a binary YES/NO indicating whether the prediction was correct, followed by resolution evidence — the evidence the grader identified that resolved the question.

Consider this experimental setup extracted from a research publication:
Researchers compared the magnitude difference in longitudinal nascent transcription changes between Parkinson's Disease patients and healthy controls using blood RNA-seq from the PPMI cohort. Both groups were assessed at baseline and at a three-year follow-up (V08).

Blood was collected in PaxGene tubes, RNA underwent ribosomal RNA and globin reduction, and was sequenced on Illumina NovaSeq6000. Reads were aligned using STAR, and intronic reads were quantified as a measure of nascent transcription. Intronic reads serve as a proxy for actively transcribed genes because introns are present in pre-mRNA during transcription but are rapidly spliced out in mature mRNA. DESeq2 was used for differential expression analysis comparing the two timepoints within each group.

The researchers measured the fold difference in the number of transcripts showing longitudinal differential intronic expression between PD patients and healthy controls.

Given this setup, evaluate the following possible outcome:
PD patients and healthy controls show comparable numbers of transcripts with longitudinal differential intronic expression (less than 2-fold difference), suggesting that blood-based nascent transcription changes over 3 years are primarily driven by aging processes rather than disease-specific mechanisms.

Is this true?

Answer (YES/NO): NO